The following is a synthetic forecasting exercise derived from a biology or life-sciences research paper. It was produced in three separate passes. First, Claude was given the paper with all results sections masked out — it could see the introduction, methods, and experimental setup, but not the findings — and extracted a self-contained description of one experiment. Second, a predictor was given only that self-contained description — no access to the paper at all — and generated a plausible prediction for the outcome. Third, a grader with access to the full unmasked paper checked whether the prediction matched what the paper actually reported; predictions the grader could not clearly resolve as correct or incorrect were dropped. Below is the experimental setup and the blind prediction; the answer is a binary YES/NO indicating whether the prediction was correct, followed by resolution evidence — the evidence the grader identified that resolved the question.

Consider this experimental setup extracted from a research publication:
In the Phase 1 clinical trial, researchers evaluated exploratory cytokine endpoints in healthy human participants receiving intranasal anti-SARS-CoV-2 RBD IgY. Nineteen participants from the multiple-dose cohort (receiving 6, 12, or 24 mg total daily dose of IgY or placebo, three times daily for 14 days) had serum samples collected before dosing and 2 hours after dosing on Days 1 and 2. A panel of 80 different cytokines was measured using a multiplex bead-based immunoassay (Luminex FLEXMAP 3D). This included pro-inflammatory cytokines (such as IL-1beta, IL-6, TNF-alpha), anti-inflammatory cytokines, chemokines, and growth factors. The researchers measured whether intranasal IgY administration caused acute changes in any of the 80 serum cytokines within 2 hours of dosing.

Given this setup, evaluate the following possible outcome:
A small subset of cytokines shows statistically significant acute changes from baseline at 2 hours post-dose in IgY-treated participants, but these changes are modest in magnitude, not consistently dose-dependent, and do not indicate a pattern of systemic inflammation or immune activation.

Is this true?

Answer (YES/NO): YES